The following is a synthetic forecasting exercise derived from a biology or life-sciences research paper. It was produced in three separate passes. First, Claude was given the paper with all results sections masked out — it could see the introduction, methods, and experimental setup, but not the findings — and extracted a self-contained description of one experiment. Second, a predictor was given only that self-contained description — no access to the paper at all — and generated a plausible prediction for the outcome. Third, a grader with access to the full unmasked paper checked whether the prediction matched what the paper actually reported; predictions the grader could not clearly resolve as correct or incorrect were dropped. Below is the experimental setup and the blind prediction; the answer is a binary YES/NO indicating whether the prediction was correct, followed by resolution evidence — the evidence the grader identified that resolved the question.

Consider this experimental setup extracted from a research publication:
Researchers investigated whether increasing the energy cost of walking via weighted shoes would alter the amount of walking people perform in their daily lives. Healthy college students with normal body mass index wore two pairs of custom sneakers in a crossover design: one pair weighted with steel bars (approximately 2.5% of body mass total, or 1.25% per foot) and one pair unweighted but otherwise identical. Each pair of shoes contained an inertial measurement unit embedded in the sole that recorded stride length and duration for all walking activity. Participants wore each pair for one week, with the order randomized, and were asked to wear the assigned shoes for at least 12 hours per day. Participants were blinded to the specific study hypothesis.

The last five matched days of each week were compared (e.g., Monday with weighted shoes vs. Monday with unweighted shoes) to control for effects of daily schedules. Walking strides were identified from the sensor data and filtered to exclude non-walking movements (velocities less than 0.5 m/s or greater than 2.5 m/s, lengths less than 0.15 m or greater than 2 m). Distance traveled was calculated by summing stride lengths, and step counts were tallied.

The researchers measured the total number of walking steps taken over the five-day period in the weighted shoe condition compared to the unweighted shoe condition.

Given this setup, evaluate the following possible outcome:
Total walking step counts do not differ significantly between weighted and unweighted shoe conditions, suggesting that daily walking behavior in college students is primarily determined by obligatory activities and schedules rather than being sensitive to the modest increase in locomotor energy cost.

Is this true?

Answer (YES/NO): YES